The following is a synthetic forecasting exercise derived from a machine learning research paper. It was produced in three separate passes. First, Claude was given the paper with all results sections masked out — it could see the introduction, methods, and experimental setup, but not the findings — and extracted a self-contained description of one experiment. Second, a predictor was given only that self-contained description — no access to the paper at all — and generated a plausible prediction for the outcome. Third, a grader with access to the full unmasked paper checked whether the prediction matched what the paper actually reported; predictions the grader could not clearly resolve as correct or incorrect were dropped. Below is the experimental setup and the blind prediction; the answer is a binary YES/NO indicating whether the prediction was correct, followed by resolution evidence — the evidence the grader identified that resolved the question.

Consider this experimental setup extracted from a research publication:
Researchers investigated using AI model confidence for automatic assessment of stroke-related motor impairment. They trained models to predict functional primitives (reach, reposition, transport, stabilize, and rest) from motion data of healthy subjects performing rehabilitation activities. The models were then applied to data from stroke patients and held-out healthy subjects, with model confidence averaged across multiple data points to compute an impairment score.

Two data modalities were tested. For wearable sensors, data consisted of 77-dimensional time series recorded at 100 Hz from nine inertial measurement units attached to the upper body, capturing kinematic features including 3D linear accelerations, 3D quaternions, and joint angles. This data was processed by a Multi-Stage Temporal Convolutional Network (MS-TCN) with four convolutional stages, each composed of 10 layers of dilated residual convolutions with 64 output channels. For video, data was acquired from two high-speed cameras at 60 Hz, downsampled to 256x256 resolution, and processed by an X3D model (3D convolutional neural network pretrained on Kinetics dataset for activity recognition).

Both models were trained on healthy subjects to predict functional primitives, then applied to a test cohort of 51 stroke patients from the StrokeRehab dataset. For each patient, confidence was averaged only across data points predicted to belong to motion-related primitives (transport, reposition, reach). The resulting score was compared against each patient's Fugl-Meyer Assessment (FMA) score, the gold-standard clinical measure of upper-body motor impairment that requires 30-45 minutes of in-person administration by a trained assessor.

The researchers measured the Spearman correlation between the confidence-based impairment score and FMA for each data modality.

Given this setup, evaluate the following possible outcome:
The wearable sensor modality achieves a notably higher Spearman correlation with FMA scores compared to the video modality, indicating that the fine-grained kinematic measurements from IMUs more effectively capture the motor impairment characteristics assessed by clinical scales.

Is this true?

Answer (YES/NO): YES